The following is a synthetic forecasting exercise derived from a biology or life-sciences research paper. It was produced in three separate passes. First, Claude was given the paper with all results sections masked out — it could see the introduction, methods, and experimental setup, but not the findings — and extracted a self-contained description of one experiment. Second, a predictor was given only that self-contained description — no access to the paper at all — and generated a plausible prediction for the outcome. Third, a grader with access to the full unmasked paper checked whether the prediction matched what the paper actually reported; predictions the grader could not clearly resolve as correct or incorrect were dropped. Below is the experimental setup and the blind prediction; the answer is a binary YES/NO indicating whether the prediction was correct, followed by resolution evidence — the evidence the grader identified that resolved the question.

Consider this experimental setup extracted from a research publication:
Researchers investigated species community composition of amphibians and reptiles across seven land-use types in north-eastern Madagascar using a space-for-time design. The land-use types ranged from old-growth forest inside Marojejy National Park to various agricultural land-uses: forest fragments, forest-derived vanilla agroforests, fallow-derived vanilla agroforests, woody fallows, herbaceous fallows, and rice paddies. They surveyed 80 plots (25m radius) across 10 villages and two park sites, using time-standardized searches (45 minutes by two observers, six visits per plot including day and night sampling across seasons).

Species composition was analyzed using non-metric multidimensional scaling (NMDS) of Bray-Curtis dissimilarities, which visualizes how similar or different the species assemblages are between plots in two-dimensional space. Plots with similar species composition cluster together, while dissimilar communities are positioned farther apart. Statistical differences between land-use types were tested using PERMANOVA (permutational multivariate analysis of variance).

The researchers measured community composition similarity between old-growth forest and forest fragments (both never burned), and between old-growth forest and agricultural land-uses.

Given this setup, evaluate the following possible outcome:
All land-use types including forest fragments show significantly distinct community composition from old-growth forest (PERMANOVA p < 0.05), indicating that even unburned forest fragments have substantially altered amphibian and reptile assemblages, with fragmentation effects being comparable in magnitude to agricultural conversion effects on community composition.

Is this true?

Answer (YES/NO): NO